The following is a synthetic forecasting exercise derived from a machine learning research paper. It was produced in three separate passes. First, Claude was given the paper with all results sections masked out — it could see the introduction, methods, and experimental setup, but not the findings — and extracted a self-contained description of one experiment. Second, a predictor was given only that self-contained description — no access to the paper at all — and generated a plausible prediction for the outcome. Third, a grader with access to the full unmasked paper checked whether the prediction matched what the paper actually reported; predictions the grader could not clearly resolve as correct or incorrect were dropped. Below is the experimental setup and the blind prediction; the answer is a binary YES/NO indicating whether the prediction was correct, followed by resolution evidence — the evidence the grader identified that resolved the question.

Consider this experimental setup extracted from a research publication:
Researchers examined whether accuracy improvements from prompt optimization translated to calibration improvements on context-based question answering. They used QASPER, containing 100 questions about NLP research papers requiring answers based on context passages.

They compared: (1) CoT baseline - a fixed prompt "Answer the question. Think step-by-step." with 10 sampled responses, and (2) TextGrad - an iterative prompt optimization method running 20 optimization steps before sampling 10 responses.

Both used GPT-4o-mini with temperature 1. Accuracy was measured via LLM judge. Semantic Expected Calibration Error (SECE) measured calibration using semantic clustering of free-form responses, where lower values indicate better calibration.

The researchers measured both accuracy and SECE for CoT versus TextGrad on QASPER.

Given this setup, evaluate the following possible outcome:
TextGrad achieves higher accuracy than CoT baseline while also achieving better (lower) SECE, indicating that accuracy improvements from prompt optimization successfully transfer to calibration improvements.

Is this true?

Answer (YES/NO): YES